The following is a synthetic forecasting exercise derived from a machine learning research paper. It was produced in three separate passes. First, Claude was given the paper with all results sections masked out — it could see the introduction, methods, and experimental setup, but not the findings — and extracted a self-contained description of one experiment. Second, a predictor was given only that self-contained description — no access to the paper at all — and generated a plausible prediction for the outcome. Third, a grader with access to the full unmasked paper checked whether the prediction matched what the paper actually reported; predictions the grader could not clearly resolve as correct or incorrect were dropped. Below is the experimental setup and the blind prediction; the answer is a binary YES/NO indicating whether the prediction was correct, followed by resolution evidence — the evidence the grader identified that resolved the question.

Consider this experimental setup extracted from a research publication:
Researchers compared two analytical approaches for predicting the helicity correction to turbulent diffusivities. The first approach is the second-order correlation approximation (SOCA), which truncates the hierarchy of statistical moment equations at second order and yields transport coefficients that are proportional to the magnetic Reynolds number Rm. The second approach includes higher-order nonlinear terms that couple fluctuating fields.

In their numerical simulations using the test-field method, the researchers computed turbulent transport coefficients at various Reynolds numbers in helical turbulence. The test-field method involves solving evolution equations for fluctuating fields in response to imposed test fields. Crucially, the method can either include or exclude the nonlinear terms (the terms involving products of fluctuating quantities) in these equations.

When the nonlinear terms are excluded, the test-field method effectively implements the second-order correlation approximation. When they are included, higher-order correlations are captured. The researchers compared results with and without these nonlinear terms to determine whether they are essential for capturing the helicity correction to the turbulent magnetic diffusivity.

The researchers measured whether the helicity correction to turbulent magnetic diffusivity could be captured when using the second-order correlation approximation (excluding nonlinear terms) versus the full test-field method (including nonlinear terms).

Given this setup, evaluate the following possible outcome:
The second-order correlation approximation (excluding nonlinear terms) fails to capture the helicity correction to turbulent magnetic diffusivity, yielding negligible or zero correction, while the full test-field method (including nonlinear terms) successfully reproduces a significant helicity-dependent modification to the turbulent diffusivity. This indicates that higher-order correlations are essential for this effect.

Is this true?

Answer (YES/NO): YES